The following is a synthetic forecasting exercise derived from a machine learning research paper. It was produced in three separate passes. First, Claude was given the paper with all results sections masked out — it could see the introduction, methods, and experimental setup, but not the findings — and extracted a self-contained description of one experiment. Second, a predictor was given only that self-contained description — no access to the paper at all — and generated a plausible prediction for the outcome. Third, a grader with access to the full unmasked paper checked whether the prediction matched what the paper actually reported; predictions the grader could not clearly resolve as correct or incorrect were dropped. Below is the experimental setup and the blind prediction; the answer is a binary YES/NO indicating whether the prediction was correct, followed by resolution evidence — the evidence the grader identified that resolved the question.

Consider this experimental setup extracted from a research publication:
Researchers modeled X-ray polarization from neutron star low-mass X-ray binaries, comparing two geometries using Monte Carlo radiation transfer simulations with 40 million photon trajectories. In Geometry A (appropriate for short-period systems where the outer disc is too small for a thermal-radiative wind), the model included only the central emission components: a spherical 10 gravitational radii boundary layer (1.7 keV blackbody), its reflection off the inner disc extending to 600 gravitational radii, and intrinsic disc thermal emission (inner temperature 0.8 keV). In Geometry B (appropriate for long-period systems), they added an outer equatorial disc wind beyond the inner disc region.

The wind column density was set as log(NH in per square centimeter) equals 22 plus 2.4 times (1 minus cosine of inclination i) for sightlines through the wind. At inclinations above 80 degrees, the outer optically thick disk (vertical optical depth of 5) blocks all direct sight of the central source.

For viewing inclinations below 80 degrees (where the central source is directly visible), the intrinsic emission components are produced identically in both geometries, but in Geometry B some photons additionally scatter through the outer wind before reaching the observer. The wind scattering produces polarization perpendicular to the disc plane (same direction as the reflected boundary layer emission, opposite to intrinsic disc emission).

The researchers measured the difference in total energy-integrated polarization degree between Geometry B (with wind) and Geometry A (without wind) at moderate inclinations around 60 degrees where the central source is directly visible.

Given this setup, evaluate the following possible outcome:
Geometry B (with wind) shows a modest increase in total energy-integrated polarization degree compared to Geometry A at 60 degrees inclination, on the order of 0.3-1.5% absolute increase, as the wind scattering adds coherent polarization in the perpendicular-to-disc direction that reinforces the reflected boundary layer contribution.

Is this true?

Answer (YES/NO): YES